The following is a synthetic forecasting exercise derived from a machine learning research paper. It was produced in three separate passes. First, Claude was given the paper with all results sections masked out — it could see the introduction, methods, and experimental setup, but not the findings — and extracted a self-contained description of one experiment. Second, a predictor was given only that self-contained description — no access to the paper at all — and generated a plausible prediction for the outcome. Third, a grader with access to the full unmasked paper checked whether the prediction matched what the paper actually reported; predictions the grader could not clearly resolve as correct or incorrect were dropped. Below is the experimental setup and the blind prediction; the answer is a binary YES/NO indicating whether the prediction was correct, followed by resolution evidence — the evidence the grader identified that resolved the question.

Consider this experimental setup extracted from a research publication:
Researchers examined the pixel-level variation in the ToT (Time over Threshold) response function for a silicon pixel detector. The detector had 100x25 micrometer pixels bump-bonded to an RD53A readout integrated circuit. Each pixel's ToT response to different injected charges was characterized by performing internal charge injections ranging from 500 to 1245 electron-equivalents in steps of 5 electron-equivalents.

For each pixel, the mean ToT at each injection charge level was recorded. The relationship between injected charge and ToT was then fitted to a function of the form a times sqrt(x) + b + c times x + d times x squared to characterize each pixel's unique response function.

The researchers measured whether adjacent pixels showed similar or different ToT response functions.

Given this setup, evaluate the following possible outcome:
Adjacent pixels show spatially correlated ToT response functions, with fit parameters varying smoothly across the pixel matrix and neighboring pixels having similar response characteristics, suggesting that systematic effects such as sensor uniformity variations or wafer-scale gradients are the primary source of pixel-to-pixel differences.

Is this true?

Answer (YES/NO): NO